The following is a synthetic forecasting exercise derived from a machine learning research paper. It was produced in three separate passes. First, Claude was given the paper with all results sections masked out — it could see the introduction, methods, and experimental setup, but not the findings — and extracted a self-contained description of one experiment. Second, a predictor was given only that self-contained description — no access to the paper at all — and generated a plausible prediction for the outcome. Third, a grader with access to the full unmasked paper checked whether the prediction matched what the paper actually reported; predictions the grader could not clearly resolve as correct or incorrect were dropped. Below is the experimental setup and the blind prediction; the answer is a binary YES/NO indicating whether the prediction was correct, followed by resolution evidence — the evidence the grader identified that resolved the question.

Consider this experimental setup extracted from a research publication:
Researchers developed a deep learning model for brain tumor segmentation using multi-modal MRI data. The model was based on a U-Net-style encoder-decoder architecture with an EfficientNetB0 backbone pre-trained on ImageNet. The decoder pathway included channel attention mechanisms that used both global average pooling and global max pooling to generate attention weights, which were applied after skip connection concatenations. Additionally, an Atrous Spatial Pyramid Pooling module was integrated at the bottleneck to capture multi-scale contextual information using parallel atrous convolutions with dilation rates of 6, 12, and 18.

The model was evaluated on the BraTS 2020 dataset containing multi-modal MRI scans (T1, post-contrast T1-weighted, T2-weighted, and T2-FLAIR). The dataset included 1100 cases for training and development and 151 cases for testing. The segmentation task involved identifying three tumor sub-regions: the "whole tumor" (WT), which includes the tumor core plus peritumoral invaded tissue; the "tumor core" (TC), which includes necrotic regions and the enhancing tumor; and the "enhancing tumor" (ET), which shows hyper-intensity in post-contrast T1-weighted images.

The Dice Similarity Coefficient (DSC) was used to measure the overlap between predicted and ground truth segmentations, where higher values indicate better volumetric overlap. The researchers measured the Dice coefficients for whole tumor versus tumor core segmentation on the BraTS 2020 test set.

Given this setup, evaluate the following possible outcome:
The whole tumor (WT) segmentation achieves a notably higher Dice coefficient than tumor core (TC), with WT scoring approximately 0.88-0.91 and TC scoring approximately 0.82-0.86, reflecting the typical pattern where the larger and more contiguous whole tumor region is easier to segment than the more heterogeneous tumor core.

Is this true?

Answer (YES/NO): YES